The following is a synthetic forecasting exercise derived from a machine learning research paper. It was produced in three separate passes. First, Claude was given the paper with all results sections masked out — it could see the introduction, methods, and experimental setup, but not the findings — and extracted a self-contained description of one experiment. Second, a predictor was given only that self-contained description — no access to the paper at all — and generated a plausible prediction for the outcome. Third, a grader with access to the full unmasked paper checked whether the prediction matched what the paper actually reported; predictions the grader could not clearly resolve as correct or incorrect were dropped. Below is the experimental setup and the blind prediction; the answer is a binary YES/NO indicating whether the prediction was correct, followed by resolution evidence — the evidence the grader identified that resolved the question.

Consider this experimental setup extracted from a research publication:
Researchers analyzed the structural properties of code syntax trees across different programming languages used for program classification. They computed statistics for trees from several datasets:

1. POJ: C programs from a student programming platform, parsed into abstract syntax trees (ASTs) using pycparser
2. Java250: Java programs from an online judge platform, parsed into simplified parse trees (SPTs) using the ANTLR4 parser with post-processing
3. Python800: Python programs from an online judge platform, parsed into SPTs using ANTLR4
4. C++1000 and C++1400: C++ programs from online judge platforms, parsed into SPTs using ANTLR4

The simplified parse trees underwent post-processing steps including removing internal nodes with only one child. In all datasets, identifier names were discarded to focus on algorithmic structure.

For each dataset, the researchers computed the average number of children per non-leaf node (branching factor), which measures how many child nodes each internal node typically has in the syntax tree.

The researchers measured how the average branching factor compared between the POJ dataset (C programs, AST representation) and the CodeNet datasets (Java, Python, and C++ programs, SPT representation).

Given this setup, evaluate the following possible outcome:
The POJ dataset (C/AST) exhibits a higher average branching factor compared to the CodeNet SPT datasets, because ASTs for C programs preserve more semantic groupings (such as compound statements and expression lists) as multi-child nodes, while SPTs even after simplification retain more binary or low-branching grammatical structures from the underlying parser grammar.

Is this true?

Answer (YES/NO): NO